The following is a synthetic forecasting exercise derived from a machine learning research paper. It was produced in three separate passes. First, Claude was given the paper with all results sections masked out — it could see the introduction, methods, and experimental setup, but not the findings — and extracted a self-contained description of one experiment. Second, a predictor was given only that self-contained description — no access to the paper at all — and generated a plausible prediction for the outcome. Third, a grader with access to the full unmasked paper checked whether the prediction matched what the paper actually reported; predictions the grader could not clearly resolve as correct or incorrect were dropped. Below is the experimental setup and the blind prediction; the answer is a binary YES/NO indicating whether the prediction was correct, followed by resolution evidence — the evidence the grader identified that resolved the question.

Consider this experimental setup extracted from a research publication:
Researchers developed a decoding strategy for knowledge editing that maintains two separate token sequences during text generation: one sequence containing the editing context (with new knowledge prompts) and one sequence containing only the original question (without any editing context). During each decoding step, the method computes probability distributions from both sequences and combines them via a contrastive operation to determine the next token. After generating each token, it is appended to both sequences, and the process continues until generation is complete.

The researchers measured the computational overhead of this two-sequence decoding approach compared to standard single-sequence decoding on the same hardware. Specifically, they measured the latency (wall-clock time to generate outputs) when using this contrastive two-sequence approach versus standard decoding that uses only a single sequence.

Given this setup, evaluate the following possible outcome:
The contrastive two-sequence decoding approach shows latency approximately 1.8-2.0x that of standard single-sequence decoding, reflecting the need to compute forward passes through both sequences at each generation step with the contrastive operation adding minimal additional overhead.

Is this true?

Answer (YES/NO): NO